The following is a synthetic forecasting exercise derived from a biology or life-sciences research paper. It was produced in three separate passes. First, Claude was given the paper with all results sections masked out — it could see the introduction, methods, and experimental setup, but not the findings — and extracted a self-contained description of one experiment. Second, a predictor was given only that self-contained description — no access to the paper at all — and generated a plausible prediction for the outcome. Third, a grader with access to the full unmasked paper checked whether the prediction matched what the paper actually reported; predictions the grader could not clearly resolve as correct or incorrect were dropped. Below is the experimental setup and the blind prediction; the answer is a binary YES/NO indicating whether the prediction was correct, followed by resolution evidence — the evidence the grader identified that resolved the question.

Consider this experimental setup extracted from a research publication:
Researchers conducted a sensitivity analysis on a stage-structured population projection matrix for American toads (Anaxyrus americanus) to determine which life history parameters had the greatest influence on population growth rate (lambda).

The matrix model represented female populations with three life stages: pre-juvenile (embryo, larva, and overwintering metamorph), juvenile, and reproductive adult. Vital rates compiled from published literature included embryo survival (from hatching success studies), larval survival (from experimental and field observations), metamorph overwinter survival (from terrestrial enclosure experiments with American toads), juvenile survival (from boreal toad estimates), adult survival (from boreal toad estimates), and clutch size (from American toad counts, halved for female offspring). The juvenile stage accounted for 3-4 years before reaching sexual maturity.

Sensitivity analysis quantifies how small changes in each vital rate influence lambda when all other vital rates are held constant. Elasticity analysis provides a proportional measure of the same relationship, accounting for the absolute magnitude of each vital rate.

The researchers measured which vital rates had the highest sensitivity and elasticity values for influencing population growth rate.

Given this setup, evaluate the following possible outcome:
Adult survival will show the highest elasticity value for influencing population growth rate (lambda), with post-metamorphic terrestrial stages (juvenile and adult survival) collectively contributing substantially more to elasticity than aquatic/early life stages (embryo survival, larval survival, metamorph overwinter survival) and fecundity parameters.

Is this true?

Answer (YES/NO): YES